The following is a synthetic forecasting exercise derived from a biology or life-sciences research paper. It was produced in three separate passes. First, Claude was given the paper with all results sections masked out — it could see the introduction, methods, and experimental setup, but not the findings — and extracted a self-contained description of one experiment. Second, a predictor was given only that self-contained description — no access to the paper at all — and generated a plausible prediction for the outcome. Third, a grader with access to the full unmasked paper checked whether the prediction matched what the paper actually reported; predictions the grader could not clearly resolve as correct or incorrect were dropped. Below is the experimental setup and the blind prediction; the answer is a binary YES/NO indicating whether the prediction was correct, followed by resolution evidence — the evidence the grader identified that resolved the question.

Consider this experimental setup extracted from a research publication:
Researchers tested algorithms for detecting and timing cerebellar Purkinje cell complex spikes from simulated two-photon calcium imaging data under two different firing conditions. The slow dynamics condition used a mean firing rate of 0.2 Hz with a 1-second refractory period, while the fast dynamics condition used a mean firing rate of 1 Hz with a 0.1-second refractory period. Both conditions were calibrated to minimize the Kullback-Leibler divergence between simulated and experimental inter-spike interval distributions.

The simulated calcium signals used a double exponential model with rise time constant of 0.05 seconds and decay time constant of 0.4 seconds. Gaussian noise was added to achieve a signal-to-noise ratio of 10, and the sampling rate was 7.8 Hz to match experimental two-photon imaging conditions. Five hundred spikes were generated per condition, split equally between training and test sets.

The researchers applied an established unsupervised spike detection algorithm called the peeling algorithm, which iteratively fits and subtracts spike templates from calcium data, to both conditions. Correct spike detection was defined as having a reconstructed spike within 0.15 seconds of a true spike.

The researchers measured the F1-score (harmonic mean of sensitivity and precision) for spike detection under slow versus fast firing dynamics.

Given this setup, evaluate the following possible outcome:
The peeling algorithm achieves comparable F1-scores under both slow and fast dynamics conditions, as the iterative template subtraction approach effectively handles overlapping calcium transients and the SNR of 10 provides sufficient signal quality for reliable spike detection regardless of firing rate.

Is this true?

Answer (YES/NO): YES